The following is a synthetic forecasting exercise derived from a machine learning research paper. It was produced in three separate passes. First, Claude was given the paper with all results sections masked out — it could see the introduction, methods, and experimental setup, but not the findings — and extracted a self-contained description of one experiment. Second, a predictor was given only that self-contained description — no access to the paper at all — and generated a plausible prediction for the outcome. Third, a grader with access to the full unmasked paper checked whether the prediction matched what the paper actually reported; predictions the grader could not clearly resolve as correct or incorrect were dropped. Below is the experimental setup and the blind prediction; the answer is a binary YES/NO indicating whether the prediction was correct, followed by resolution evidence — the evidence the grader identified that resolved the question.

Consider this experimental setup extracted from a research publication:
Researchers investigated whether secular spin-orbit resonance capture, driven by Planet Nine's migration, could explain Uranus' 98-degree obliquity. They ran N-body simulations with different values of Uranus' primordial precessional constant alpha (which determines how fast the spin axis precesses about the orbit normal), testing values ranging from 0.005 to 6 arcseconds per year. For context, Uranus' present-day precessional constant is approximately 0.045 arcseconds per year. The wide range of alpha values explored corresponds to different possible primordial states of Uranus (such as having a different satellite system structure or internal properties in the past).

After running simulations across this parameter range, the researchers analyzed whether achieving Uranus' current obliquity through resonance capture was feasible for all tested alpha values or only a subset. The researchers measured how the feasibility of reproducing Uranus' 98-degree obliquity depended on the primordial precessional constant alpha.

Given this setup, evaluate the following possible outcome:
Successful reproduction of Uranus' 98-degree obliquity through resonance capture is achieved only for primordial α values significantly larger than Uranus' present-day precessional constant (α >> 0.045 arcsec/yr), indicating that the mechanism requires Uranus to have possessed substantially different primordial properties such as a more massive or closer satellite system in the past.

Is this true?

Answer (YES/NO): YES